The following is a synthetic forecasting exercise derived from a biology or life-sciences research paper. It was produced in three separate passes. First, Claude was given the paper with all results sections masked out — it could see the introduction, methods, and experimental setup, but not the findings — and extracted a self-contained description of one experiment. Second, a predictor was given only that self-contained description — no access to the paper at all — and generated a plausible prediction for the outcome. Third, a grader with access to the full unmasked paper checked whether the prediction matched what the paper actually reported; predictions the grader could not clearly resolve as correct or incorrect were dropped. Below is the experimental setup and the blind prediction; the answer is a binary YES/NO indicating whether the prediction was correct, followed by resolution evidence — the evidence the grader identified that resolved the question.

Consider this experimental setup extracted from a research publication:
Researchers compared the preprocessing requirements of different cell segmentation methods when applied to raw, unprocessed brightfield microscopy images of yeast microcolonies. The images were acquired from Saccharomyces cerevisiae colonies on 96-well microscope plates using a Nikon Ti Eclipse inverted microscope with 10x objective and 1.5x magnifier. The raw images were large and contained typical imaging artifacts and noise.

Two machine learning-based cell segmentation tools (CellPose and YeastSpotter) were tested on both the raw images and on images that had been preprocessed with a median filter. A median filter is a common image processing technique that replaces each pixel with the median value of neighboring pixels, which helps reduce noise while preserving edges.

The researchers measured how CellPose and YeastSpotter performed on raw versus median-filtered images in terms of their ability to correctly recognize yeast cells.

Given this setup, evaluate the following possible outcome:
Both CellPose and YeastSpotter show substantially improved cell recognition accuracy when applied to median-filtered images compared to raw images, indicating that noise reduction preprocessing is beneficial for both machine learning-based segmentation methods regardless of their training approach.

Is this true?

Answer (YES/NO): YES